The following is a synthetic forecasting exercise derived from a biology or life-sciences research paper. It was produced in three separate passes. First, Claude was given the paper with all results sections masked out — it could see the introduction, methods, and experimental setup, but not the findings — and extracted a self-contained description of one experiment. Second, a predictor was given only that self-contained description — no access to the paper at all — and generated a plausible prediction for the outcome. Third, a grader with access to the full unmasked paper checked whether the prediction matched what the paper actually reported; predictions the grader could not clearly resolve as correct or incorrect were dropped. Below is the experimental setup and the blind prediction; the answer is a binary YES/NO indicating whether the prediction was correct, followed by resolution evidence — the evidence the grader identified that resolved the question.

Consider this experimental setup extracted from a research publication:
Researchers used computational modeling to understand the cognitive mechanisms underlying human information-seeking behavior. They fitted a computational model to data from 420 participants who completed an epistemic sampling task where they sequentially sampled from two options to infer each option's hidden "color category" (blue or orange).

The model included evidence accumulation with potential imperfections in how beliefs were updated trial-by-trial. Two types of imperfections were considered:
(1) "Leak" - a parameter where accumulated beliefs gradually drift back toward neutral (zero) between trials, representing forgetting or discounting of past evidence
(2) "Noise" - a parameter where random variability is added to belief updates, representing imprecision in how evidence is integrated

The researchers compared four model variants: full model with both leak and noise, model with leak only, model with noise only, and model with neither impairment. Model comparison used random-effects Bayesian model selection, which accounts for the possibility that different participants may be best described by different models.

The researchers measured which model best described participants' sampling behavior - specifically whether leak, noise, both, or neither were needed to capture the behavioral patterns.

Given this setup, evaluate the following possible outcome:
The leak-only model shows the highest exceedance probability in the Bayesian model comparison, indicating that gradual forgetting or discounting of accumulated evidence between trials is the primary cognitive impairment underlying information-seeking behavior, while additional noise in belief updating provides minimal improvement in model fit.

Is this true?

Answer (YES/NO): NO